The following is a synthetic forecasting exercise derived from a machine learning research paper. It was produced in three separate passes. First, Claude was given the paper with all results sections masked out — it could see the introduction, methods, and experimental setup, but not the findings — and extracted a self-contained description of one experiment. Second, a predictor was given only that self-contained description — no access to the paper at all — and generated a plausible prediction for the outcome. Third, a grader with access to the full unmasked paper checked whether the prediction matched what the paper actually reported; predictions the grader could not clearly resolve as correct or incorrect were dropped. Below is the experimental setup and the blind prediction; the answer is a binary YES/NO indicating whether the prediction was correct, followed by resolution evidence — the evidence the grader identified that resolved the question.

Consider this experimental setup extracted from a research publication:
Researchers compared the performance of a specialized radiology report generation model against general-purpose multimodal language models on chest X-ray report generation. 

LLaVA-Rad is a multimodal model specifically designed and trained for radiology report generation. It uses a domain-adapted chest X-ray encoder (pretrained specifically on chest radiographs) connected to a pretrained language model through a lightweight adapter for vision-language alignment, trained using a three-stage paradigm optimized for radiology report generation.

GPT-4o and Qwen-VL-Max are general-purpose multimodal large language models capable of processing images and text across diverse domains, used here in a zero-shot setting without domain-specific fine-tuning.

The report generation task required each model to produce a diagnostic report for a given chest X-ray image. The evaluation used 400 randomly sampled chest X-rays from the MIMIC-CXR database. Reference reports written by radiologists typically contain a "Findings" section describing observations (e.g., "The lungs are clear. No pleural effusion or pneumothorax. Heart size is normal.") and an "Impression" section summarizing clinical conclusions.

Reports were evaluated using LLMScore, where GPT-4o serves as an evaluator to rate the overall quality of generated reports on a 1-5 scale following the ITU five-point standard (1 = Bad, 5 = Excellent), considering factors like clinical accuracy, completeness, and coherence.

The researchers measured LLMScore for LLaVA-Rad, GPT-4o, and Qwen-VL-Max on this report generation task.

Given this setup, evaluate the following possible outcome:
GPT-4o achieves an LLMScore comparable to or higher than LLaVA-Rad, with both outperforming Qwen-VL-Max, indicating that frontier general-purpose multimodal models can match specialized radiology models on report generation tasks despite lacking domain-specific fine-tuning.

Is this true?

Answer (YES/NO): NO